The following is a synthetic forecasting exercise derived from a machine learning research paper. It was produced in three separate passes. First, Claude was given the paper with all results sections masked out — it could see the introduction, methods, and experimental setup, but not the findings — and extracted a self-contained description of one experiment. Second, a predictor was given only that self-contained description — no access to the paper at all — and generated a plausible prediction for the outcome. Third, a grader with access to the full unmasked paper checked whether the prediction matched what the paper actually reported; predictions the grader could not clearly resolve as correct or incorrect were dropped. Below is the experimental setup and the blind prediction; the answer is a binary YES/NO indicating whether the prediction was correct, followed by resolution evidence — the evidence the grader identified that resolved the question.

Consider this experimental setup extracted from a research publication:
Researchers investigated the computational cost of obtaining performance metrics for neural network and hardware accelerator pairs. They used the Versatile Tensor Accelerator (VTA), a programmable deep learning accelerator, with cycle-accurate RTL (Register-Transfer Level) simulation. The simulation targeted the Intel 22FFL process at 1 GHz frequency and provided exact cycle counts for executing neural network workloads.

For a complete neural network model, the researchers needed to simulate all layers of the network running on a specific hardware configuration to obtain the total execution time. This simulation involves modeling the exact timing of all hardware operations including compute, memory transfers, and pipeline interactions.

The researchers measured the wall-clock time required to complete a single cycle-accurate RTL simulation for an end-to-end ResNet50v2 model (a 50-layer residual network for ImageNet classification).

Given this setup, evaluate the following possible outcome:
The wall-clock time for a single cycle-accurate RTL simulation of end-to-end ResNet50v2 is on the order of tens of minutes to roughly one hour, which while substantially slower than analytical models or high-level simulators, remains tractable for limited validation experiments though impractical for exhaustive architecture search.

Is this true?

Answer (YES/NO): NO